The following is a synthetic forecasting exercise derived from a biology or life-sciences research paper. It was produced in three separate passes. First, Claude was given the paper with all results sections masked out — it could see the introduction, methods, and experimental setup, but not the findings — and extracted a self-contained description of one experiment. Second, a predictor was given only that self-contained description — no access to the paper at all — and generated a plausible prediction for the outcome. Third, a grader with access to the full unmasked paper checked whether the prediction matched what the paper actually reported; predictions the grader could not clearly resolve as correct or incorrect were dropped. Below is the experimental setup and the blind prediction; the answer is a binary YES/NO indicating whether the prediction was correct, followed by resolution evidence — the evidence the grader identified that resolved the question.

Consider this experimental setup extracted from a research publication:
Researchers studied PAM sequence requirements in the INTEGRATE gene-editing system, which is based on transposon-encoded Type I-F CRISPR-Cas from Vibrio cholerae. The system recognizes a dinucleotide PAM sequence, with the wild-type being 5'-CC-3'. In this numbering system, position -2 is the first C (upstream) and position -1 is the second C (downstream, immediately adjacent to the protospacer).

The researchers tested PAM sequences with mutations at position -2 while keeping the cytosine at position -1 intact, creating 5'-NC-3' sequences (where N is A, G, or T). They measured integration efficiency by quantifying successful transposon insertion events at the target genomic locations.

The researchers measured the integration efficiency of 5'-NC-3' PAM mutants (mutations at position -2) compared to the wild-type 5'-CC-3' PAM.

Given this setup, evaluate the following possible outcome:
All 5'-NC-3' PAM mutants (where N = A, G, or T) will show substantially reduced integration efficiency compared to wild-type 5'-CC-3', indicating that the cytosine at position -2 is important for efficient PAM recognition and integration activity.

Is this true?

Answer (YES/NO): NO